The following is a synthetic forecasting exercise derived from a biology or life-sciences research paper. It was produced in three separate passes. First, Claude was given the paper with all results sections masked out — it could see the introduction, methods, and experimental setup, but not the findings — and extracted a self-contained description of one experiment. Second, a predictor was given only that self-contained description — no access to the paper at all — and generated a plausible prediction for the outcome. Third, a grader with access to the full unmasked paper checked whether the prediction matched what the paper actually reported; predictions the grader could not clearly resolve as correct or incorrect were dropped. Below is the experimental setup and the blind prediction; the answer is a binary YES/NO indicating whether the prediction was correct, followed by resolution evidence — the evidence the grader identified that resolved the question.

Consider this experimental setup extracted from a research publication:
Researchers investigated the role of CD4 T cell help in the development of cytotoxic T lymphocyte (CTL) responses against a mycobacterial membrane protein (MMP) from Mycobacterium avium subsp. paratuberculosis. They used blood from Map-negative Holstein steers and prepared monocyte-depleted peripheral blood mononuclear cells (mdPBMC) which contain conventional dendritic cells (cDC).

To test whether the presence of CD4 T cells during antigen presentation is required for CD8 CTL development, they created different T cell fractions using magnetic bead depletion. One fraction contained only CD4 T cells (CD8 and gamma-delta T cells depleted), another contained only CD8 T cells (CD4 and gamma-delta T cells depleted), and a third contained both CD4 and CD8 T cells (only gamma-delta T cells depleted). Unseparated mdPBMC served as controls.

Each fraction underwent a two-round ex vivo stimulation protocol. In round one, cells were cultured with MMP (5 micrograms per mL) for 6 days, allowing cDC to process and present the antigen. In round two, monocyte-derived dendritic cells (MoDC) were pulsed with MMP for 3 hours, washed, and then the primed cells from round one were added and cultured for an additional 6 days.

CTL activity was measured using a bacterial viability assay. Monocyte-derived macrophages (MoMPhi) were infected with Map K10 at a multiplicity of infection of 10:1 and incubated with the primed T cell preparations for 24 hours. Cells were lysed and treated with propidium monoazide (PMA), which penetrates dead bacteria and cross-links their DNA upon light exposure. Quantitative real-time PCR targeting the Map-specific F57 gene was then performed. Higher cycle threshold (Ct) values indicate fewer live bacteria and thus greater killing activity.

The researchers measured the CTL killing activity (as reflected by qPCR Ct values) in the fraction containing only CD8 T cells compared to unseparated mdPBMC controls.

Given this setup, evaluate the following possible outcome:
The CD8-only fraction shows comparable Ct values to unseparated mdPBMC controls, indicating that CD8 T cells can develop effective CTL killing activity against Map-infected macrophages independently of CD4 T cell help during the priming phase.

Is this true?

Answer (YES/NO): NO